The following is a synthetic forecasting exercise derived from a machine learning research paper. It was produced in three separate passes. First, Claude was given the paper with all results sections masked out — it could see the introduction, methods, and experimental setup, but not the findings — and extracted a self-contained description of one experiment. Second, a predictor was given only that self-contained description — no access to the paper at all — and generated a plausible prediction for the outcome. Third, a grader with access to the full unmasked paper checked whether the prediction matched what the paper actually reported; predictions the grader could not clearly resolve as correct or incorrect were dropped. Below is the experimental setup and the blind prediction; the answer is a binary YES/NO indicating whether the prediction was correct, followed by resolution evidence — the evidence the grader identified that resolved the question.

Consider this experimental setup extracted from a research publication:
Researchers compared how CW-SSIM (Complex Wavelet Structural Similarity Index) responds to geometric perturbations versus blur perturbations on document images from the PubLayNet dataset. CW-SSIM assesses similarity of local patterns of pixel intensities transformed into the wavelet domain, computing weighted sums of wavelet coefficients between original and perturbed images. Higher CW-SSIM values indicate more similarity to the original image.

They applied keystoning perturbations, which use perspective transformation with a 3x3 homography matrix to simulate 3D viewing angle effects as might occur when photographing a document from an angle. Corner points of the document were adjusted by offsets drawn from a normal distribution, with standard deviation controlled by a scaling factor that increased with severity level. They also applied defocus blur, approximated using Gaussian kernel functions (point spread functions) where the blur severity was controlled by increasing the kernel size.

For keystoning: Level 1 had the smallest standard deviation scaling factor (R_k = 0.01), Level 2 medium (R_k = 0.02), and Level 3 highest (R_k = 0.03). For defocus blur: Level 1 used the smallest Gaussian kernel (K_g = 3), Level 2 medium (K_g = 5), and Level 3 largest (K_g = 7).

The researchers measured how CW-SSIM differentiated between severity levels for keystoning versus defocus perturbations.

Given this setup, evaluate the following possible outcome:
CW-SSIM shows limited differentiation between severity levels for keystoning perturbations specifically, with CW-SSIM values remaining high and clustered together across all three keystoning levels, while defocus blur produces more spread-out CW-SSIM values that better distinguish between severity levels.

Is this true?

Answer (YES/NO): NO